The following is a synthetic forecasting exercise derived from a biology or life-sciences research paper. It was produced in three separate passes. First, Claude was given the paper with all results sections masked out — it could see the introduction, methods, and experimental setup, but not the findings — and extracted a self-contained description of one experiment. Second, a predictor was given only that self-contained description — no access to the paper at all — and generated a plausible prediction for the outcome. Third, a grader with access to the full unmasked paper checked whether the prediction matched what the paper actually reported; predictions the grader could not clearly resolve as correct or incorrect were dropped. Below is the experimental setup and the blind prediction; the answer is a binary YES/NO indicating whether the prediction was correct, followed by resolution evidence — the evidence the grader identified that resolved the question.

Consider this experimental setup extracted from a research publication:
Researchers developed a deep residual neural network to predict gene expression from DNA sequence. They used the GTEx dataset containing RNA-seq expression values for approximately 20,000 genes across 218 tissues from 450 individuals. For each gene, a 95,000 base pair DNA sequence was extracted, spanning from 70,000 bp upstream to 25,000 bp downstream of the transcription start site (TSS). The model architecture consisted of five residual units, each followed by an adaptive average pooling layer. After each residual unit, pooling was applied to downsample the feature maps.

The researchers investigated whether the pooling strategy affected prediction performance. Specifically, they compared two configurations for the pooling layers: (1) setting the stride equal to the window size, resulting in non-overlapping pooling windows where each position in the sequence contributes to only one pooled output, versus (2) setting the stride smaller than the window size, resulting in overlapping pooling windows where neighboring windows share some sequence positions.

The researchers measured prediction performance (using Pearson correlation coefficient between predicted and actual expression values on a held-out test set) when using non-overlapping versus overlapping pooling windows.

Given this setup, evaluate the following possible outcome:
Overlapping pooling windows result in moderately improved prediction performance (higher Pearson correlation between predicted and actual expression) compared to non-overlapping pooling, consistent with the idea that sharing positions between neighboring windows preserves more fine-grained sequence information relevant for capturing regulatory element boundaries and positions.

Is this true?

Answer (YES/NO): NO